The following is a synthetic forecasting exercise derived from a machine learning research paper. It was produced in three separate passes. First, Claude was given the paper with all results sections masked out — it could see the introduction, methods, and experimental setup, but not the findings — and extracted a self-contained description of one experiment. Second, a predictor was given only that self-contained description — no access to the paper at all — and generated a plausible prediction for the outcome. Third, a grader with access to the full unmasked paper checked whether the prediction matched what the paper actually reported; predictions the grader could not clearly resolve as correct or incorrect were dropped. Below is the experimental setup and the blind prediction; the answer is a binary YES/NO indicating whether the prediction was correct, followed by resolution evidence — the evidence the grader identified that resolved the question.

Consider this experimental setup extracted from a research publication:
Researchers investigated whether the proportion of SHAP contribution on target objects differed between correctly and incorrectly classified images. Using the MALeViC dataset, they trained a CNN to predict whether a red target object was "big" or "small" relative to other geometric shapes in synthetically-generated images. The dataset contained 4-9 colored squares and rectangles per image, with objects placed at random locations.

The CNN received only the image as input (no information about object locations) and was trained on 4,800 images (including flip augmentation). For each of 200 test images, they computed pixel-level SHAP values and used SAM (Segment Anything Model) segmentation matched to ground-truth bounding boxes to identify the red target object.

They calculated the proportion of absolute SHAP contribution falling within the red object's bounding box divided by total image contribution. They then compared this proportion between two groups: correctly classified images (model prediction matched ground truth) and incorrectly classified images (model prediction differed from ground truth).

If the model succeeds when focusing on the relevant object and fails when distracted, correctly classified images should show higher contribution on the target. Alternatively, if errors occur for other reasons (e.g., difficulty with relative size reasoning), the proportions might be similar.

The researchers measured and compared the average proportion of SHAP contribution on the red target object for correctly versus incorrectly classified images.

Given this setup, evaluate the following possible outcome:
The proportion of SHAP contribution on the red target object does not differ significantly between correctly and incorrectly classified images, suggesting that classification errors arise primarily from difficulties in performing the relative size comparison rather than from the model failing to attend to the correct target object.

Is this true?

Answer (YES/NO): NO